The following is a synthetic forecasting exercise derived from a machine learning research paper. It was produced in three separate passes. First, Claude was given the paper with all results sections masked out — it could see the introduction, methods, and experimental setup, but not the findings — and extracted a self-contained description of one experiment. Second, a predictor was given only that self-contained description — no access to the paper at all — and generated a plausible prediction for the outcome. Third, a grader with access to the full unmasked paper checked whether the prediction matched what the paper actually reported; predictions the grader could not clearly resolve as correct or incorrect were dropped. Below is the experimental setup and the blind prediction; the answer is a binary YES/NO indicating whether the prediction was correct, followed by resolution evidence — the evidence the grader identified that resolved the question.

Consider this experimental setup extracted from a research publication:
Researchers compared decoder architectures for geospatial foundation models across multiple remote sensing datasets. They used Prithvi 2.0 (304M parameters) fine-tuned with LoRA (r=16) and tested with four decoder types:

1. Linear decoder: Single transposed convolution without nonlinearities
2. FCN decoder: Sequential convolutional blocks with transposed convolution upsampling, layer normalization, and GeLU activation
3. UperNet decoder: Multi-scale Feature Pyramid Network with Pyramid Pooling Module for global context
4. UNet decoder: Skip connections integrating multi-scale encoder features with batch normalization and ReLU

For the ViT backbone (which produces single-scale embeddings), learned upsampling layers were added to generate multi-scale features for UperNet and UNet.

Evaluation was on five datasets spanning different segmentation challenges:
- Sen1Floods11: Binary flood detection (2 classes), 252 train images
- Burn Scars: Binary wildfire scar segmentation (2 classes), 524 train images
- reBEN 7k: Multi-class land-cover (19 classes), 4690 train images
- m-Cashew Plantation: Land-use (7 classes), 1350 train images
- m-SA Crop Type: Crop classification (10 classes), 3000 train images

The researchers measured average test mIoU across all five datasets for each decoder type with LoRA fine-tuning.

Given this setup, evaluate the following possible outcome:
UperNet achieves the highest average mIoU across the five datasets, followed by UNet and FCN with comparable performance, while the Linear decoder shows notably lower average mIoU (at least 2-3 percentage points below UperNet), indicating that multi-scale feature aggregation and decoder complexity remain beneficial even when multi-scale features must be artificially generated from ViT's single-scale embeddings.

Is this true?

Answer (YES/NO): NO